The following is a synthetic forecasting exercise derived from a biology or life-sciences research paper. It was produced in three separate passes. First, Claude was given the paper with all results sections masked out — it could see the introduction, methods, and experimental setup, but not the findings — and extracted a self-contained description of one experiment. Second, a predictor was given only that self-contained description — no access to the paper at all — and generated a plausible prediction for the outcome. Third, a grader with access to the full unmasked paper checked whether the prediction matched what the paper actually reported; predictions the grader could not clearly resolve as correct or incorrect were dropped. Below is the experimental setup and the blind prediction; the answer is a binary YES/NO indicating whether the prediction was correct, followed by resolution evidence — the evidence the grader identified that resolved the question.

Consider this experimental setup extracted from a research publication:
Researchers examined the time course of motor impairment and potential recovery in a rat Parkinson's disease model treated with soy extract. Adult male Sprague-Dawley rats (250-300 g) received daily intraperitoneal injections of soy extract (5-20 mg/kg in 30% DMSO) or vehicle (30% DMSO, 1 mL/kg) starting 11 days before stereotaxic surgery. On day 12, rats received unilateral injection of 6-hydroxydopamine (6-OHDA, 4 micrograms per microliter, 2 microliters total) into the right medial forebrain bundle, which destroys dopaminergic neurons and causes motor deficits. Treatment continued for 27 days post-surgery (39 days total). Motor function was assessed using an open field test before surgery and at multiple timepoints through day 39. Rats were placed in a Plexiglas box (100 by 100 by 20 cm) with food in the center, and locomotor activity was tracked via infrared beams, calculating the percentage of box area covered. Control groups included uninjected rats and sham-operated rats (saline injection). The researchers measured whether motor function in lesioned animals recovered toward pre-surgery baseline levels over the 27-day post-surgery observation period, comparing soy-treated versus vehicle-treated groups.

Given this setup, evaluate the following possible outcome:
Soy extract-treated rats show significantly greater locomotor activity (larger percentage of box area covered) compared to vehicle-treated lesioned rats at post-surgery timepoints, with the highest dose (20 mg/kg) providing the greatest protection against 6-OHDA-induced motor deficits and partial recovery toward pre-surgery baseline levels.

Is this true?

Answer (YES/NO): NO